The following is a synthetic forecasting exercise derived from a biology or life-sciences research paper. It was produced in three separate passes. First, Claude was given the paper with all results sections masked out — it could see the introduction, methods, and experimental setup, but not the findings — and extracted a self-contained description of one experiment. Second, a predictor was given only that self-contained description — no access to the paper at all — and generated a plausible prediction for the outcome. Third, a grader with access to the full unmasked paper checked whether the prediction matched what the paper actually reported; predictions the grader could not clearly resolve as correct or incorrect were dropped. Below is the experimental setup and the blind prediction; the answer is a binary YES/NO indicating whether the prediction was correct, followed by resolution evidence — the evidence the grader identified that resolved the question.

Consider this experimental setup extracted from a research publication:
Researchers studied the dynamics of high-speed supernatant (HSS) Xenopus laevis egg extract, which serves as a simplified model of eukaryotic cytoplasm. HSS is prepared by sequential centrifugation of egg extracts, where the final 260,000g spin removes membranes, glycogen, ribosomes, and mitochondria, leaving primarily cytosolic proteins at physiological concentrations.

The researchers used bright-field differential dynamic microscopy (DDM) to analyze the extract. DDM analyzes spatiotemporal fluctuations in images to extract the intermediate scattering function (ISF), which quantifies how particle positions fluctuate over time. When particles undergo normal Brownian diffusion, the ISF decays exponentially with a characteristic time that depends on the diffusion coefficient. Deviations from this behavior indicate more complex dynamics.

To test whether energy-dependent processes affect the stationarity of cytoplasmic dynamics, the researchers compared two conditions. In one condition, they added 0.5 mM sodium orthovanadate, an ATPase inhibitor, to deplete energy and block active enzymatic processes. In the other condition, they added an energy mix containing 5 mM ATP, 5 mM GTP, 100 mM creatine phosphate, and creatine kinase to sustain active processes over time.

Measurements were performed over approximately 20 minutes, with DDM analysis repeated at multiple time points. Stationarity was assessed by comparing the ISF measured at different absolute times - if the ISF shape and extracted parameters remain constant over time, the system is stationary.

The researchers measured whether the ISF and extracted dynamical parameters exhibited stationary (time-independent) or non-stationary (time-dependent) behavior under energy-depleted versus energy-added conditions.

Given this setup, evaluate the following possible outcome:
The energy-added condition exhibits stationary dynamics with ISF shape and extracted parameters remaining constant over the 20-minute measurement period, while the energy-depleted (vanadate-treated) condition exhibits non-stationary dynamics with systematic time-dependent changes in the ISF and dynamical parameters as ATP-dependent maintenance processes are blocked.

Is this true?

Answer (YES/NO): NO